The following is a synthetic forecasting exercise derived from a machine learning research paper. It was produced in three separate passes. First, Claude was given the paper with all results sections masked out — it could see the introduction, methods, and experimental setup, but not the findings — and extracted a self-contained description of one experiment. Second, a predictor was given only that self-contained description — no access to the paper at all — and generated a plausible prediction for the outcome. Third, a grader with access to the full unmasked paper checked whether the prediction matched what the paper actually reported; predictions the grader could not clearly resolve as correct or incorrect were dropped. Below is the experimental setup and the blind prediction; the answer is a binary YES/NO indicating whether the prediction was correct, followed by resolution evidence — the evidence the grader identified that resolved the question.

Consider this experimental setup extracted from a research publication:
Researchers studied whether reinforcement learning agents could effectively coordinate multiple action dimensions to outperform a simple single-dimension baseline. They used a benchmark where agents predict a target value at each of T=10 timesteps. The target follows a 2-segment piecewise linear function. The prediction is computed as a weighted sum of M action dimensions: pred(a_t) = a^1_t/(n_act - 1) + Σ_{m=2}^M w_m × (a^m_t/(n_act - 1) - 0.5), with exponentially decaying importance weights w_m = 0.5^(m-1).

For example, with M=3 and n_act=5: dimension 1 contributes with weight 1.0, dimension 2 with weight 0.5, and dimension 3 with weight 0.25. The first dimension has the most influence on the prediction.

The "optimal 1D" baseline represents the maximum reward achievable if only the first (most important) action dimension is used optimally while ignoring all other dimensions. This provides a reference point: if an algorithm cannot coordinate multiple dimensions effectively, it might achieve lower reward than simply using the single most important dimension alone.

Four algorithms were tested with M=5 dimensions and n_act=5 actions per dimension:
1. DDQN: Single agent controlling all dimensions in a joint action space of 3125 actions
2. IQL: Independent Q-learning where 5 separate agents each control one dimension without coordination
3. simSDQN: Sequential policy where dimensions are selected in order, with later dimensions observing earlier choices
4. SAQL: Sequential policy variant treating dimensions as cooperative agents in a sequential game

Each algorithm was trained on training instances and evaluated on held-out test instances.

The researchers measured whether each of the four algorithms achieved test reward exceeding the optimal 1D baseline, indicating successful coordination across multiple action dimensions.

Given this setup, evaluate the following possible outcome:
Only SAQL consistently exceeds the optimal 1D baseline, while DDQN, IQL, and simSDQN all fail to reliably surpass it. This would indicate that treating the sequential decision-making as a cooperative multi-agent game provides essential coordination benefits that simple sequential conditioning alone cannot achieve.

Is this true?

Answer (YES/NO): NO